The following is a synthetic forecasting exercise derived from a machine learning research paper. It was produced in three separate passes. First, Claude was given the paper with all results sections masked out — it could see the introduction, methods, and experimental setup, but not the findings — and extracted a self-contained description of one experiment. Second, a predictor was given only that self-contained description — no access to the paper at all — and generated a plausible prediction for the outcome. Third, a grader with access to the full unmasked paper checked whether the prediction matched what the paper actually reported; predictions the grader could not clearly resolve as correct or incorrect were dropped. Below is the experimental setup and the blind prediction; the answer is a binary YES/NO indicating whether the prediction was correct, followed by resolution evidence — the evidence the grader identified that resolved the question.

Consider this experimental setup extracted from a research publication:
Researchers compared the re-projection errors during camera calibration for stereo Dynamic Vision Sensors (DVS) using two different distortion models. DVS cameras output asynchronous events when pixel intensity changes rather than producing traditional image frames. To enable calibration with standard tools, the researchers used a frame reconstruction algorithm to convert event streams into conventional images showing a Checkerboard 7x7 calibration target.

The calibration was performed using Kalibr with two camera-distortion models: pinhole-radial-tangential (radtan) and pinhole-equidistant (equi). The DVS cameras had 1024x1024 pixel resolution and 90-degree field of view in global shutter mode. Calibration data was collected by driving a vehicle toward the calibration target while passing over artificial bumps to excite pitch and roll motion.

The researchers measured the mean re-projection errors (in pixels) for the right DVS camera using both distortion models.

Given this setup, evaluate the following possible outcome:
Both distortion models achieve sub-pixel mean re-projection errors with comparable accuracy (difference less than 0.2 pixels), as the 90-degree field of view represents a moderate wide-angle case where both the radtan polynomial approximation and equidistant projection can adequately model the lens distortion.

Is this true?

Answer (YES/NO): NO